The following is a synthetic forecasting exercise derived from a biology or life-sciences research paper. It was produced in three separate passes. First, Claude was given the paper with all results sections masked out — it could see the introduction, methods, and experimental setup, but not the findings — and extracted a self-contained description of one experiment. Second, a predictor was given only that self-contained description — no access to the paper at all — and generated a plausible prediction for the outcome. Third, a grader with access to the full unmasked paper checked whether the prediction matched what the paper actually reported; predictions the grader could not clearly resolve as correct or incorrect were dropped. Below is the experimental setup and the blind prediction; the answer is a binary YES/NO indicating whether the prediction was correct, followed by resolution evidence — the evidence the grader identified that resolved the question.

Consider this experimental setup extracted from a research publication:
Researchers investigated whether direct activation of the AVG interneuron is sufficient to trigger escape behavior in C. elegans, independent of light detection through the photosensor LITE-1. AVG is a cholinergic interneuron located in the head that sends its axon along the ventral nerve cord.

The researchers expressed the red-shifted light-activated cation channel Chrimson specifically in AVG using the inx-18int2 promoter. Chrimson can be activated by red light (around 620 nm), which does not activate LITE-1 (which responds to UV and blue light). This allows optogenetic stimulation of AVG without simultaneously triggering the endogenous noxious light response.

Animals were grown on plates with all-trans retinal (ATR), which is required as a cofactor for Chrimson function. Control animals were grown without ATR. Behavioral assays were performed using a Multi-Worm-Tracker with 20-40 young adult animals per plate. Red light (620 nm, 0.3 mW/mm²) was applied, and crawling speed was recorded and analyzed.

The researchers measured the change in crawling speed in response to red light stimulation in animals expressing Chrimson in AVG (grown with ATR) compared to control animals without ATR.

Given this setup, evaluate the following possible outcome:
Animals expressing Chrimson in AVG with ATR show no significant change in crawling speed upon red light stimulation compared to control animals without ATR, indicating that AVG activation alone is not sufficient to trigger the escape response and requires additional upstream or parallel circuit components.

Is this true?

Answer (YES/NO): NO